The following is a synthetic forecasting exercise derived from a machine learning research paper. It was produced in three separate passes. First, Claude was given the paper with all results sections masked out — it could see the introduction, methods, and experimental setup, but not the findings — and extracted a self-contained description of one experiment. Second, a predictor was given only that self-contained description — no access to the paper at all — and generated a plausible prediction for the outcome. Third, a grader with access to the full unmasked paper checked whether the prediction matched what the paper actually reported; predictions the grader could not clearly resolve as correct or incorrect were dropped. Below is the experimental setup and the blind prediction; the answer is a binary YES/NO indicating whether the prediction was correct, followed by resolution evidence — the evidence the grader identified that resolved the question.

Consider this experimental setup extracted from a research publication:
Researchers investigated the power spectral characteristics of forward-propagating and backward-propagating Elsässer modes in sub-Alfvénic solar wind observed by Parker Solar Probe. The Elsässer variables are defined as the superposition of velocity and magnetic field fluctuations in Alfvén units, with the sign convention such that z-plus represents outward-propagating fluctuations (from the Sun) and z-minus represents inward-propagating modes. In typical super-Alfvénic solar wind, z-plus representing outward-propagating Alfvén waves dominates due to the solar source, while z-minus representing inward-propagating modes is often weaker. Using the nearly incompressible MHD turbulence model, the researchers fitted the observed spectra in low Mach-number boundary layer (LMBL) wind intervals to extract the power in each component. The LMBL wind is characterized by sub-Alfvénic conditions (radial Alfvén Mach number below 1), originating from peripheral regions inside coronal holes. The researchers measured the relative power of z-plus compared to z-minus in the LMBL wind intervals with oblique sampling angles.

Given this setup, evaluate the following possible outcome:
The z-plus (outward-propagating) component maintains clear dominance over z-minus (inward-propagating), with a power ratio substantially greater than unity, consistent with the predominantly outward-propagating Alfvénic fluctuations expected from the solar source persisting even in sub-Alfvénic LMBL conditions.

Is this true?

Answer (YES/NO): YES